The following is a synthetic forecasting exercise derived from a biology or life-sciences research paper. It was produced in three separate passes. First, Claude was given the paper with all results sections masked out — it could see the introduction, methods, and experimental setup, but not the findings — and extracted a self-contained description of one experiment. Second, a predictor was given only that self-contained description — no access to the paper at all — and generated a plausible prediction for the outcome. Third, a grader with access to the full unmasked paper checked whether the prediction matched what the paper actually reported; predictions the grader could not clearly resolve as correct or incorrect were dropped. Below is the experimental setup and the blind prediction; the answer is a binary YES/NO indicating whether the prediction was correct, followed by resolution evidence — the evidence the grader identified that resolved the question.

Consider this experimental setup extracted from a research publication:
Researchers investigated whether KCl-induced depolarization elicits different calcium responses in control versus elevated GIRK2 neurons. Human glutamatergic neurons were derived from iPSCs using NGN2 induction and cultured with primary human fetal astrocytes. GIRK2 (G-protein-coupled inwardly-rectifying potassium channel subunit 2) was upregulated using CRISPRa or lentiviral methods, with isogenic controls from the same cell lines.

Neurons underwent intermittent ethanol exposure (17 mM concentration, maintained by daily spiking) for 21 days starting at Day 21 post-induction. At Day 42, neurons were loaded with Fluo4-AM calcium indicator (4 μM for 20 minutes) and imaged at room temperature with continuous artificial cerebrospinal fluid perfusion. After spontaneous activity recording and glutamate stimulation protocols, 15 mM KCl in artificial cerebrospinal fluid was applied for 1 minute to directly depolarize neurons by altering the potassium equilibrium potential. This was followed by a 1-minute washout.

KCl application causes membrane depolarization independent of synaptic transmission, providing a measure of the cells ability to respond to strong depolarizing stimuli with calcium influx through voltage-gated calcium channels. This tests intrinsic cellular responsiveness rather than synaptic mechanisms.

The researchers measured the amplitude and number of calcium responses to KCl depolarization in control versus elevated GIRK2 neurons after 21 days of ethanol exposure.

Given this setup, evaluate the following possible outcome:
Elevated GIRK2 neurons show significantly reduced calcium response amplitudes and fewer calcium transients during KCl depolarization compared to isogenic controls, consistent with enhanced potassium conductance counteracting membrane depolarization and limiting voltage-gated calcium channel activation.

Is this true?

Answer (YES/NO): NO